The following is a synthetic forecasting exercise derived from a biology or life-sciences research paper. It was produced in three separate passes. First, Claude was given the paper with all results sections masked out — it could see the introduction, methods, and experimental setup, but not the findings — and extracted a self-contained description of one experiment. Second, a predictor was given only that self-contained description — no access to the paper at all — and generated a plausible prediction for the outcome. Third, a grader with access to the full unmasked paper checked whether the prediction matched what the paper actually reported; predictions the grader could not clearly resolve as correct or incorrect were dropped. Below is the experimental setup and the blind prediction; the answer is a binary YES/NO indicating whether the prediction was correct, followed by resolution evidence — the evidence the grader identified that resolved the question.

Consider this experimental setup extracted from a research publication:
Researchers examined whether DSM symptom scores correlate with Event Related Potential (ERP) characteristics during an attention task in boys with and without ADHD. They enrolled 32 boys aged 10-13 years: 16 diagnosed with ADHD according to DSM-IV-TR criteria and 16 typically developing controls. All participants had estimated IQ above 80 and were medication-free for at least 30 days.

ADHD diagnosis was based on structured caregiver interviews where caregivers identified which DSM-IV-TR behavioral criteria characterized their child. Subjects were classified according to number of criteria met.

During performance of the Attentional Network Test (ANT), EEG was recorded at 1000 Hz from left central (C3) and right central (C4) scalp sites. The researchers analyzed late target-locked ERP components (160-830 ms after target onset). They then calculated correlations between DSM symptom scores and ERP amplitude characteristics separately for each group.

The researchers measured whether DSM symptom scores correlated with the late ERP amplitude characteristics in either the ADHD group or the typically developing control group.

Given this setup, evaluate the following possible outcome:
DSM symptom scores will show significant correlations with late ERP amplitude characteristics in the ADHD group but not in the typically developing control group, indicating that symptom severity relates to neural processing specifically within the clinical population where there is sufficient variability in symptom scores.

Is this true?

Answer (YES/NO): NO